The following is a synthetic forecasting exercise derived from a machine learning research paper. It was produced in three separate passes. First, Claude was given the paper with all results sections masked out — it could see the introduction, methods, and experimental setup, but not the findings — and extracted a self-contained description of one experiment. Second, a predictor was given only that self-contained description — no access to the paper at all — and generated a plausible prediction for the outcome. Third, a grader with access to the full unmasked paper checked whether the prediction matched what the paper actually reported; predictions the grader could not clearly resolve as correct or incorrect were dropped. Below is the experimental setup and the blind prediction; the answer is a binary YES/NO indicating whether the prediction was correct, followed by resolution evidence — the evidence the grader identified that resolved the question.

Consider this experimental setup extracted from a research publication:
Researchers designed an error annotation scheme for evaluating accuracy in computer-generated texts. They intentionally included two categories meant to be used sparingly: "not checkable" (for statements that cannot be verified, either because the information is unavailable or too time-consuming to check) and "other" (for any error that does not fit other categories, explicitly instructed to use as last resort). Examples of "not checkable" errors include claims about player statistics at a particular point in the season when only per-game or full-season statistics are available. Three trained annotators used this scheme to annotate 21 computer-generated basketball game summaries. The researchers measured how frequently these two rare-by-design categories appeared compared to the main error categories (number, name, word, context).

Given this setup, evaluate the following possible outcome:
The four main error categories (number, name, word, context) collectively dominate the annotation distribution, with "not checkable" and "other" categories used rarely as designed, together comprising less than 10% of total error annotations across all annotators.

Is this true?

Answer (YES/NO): YES